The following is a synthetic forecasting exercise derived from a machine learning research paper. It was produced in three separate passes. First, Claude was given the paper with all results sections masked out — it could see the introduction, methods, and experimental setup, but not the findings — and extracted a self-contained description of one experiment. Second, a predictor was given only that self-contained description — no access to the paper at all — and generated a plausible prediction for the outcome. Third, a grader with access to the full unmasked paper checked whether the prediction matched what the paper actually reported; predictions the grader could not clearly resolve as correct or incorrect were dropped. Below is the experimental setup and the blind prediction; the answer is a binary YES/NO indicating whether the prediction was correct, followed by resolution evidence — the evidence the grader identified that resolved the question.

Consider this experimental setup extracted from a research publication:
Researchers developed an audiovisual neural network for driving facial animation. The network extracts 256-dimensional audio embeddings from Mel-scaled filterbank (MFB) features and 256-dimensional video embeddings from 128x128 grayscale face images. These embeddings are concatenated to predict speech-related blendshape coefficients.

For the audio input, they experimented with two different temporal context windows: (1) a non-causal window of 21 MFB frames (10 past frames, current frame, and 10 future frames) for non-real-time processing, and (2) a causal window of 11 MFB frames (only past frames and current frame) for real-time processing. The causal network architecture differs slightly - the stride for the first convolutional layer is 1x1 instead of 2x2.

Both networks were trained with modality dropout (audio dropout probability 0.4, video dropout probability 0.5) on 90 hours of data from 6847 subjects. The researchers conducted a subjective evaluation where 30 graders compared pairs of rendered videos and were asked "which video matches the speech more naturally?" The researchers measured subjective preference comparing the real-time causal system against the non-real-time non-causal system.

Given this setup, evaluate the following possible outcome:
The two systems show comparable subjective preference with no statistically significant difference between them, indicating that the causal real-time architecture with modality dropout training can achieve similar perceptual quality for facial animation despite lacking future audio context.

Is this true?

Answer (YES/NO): NO